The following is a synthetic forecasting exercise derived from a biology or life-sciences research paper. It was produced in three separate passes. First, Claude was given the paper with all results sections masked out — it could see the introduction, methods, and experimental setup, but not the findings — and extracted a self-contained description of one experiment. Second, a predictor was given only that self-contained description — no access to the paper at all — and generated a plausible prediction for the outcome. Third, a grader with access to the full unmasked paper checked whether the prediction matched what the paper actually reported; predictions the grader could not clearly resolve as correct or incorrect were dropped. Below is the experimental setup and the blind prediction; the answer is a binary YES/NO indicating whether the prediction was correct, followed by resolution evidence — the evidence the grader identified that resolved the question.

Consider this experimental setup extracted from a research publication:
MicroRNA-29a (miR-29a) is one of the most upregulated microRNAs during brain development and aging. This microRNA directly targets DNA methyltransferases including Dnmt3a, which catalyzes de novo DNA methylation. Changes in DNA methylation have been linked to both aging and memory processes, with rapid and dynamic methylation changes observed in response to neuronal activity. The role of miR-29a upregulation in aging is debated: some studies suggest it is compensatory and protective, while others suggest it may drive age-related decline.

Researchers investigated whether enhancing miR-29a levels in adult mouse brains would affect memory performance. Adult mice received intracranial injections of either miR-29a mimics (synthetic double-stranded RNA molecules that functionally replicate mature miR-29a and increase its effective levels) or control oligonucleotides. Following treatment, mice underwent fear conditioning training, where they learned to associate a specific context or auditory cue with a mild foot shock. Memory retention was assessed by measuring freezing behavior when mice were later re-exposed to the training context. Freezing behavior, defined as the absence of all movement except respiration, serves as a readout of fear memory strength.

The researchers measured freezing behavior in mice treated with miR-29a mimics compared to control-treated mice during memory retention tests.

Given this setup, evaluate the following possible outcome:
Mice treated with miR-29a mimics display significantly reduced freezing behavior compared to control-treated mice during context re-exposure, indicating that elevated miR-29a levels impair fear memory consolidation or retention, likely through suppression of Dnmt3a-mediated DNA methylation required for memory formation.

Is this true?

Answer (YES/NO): YES